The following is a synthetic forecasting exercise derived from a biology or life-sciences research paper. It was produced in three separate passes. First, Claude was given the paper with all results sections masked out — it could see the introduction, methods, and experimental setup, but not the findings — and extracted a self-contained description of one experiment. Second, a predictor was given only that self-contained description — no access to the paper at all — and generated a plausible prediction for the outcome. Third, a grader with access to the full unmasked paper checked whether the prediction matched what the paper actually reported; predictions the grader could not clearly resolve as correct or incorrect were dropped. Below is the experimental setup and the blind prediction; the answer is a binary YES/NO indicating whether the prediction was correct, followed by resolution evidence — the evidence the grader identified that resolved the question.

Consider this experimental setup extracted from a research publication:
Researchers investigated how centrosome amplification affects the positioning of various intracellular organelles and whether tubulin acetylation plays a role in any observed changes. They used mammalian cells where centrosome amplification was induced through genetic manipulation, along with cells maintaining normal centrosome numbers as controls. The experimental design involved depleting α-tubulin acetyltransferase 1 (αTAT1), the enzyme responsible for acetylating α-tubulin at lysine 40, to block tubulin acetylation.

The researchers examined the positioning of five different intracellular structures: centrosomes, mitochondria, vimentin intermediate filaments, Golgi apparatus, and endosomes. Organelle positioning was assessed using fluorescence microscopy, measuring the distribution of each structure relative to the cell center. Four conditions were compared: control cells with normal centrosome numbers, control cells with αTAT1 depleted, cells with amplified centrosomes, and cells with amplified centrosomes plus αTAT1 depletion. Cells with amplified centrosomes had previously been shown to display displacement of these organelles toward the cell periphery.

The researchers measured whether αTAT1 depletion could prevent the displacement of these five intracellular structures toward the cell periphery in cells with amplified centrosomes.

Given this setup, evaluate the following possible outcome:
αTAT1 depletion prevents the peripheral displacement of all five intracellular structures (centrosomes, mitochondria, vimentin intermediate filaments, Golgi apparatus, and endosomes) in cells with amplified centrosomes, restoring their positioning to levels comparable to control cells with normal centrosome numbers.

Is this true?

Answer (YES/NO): NO